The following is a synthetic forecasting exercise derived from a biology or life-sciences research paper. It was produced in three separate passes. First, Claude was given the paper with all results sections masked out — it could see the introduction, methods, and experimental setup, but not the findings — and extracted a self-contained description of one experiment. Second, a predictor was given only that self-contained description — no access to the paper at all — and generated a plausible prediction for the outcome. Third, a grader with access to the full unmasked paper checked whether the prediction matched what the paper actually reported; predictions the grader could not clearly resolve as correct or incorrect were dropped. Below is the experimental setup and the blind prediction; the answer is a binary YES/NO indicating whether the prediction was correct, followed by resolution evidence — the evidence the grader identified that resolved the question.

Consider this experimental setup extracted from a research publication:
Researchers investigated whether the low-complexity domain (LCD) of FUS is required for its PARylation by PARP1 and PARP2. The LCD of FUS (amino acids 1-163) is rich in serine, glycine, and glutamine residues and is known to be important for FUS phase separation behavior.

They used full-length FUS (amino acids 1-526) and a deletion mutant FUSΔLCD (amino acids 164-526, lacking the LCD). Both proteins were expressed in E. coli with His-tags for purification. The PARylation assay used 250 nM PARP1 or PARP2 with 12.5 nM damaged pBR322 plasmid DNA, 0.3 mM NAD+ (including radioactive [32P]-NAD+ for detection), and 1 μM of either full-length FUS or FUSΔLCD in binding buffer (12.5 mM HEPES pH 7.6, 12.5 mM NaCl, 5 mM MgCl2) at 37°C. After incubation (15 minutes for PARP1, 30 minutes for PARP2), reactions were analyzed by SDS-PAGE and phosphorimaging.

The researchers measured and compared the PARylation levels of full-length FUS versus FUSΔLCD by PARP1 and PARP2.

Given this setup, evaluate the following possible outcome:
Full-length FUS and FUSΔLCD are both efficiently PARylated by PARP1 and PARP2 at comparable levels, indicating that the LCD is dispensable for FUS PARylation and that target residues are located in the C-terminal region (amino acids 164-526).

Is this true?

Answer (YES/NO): NO